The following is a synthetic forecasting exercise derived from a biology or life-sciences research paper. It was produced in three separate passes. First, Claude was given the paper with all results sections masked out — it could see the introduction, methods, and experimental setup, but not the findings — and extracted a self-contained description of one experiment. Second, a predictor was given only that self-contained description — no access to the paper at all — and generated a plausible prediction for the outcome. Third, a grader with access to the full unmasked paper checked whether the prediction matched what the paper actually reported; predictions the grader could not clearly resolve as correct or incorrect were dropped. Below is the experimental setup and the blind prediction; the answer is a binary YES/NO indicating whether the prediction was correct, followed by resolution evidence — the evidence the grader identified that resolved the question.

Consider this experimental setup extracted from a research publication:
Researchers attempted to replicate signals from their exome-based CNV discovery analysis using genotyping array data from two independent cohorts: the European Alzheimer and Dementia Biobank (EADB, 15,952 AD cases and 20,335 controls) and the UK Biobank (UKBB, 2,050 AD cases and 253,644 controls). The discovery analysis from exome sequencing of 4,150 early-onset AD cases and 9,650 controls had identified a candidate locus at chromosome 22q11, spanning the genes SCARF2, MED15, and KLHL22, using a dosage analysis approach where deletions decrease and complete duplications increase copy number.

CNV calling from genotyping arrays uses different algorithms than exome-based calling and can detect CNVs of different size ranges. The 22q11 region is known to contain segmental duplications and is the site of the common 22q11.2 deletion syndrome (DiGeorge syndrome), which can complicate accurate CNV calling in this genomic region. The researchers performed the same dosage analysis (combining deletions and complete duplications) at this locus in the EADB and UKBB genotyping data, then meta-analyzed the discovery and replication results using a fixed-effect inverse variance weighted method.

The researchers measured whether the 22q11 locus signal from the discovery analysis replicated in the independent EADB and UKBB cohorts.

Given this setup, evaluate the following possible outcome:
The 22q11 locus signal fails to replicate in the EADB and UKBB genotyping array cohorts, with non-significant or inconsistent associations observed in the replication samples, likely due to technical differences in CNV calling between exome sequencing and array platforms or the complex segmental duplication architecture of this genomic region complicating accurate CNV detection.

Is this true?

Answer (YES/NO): NO